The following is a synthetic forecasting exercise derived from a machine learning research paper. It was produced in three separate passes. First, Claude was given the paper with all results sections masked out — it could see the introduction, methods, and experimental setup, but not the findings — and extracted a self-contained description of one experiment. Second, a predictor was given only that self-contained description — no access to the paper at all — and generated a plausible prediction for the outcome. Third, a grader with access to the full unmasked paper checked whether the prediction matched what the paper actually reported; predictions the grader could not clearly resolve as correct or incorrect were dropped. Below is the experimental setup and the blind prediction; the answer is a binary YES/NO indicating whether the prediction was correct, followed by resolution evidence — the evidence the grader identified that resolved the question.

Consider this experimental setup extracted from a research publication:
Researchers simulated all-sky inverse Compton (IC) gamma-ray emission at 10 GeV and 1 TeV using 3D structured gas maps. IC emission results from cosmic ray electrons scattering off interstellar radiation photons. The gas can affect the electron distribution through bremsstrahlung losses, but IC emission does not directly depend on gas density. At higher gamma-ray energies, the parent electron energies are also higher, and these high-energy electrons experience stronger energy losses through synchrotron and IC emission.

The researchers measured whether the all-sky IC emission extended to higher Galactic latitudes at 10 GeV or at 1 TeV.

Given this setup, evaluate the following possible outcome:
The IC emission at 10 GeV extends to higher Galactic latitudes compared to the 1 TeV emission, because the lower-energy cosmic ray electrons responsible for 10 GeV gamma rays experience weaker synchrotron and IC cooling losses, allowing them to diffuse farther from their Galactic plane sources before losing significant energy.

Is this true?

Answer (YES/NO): NO